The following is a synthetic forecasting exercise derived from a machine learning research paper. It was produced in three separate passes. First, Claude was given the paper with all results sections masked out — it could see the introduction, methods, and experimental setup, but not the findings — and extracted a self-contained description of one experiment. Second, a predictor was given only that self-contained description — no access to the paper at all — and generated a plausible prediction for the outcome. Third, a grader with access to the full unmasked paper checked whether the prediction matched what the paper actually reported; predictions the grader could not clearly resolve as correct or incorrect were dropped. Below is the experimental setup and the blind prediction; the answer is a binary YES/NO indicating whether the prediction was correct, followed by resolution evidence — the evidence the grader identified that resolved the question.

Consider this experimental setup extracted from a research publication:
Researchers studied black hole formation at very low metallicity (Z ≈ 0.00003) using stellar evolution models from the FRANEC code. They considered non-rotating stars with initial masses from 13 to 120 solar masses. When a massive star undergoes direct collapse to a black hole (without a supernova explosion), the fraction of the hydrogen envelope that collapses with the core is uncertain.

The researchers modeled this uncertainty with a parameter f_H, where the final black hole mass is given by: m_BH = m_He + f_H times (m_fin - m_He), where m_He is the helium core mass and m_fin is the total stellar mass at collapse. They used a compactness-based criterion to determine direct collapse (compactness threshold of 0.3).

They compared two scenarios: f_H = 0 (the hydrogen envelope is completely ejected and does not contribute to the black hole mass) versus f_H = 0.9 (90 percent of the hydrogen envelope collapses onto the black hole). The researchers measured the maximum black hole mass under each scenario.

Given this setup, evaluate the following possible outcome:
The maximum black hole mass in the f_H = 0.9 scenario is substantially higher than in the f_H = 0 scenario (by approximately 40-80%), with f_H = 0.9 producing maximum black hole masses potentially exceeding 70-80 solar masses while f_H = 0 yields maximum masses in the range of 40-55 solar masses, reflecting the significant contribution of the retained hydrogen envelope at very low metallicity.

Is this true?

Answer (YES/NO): NO